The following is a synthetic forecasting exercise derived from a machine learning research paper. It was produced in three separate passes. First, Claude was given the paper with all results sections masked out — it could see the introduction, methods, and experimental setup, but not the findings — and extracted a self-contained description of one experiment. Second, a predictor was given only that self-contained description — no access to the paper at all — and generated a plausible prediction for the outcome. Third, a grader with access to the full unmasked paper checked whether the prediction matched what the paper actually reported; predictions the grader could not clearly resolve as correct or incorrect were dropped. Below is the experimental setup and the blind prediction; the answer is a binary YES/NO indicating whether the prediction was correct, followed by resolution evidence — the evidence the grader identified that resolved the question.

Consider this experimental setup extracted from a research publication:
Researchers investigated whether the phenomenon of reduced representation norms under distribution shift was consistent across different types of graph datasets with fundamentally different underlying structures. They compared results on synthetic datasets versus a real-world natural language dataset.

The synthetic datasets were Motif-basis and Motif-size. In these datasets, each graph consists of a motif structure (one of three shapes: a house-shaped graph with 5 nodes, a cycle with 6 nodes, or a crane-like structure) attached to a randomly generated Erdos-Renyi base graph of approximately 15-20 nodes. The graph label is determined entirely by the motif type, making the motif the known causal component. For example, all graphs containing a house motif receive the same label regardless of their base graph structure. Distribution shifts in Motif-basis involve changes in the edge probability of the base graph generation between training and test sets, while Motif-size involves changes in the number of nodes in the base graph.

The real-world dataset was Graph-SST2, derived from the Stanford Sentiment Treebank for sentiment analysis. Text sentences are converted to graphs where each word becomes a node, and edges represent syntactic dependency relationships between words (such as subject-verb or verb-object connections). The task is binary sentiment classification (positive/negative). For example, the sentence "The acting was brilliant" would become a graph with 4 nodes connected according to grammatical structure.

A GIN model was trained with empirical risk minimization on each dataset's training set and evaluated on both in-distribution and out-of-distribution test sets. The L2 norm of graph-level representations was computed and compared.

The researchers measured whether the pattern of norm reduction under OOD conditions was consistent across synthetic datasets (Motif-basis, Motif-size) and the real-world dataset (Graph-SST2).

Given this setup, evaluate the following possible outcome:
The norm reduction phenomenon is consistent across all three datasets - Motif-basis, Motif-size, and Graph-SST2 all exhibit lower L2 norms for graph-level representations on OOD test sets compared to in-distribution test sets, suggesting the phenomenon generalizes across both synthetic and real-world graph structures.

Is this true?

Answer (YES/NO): YES